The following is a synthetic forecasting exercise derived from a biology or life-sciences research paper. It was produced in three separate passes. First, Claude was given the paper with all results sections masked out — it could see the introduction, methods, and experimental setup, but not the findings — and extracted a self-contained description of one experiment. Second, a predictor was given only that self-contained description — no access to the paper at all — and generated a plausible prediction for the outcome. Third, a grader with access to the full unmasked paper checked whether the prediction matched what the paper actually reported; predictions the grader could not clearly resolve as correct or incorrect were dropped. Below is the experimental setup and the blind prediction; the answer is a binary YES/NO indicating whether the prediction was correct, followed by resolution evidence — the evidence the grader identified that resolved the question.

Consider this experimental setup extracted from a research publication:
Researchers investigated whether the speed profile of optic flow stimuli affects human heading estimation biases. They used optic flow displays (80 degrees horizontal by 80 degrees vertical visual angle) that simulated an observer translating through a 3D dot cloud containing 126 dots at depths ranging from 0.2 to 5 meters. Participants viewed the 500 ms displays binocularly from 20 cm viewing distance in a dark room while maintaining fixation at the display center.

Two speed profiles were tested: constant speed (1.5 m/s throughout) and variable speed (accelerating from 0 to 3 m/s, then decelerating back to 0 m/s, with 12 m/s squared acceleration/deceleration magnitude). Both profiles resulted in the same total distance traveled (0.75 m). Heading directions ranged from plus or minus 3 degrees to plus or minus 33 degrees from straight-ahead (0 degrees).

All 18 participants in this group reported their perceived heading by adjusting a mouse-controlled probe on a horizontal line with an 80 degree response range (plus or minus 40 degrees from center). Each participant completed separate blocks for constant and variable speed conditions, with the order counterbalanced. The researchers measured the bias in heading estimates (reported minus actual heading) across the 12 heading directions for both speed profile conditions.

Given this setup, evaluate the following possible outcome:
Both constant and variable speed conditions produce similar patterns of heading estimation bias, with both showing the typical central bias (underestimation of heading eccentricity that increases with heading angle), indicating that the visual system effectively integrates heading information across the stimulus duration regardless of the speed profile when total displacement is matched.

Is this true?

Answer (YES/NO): YES